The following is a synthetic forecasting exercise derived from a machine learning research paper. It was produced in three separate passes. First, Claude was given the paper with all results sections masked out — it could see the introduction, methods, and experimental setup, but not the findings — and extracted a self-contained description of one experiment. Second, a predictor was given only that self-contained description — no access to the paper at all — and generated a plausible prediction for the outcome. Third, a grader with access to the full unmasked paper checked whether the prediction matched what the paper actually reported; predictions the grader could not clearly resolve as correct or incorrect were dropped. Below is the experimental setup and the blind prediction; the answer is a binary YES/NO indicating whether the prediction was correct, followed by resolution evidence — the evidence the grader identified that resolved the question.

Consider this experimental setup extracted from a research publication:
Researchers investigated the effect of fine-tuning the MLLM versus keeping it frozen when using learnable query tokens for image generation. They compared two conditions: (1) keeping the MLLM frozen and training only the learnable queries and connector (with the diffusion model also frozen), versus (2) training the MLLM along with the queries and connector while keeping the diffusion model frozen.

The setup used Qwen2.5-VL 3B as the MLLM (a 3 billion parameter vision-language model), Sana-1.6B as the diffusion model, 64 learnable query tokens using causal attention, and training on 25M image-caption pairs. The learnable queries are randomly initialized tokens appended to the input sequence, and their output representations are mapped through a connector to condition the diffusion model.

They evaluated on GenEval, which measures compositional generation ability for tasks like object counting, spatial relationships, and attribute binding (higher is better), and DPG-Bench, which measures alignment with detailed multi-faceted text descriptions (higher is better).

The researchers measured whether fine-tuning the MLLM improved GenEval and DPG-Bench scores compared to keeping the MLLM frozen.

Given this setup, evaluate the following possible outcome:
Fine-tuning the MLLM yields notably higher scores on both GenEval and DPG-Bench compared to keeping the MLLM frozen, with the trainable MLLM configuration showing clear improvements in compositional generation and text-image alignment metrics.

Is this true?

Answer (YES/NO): NO